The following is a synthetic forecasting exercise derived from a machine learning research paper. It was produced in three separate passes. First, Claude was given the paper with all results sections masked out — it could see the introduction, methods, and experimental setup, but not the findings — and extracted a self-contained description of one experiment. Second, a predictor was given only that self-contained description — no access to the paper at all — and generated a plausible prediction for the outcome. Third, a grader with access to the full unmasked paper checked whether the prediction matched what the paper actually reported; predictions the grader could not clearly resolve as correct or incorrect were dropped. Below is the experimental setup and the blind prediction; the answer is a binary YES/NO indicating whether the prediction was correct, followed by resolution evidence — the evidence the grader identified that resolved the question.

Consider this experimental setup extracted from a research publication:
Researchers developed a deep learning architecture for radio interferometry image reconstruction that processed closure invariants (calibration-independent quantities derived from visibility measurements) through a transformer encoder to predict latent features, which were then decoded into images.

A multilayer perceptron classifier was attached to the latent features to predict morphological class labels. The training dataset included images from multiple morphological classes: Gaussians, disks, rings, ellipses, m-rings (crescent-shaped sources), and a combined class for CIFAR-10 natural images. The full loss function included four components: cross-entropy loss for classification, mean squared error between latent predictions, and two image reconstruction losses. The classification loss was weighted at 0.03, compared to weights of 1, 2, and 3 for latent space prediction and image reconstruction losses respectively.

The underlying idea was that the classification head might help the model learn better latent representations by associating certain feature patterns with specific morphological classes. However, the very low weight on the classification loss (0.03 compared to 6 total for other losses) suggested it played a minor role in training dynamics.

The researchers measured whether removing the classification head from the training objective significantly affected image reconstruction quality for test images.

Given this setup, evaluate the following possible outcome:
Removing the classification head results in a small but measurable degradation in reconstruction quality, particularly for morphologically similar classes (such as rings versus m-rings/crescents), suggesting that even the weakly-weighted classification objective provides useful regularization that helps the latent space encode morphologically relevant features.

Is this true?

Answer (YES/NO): NO